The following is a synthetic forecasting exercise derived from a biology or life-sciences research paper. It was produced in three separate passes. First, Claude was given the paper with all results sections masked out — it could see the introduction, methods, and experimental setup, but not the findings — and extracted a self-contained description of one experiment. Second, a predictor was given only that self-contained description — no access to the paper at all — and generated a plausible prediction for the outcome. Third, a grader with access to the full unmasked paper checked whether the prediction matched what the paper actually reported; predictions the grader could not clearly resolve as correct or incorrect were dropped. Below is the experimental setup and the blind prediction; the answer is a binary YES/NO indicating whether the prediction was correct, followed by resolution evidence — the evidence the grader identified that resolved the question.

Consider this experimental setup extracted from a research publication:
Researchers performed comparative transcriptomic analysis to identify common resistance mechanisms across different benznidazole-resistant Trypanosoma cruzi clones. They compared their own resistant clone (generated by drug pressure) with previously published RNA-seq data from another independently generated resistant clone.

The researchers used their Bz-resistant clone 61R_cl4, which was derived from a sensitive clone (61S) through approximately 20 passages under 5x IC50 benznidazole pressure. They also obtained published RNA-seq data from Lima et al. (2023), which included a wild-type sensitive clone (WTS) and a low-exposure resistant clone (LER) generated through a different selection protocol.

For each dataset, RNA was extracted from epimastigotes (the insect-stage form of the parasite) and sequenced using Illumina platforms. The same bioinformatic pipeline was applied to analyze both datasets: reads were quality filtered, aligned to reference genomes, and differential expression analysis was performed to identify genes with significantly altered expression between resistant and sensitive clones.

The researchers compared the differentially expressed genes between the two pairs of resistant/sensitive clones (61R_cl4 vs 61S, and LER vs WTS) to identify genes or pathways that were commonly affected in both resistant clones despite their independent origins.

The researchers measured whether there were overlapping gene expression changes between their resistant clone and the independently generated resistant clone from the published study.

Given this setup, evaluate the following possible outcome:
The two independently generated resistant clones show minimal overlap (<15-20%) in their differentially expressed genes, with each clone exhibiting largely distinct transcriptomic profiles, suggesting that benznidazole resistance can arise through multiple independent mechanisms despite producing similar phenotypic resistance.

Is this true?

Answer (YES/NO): YES